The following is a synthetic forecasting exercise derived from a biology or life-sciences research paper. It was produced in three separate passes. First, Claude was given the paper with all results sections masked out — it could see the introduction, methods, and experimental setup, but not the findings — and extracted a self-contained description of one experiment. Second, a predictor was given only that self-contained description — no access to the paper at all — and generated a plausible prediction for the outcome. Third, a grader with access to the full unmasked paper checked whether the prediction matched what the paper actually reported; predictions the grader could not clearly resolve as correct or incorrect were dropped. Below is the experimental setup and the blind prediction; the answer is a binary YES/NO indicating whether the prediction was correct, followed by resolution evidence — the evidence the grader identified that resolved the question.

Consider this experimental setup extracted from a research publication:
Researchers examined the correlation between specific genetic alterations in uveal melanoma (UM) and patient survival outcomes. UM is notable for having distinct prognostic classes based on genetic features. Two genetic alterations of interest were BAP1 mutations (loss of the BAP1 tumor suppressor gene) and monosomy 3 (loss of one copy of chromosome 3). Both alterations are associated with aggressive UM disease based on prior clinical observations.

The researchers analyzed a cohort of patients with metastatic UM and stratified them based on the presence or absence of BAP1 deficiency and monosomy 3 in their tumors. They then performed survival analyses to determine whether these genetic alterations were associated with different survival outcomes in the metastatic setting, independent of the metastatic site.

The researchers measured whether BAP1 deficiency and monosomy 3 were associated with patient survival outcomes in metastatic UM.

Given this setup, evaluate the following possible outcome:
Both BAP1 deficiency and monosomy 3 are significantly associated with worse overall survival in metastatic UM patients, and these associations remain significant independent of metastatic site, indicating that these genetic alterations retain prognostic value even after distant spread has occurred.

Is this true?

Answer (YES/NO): NO